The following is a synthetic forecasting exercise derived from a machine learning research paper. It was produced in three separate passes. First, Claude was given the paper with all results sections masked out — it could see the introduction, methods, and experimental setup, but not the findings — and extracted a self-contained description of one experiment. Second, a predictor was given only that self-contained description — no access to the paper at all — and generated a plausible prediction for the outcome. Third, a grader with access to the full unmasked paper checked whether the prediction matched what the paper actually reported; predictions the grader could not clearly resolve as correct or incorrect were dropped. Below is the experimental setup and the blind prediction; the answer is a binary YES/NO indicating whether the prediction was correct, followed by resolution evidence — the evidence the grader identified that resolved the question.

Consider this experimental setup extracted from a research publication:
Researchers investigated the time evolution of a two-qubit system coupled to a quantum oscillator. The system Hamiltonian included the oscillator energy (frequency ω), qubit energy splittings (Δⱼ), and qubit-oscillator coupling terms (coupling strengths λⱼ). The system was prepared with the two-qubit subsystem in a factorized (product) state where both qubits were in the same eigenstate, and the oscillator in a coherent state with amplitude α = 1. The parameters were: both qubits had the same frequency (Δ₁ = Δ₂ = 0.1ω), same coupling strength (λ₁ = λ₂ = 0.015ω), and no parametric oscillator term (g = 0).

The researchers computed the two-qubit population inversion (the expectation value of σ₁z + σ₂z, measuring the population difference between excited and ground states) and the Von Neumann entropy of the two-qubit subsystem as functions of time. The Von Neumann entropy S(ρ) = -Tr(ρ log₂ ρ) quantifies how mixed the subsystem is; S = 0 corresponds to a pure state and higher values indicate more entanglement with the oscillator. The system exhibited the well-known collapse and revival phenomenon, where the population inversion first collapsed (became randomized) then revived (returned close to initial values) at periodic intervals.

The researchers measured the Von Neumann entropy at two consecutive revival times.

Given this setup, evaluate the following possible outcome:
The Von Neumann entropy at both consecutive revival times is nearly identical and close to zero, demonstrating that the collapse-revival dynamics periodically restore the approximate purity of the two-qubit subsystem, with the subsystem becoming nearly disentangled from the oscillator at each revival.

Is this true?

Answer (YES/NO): NO